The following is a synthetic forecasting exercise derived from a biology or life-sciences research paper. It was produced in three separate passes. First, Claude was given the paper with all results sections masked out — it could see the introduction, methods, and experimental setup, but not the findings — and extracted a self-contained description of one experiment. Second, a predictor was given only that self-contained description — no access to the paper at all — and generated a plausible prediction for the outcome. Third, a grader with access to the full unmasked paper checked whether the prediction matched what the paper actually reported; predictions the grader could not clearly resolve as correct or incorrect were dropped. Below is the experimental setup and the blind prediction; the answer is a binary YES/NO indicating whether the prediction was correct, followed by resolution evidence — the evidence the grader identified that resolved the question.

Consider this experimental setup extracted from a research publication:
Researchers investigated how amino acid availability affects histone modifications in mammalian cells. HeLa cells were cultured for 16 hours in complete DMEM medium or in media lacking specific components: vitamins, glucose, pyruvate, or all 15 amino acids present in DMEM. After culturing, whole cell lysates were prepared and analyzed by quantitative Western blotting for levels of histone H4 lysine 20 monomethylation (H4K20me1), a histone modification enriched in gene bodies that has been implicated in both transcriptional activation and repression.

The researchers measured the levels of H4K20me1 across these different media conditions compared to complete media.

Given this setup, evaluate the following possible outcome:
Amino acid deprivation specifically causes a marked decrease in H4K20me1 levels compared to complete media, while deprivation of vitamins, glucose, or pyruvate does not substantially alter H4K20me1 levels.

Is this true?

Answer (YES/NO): YES